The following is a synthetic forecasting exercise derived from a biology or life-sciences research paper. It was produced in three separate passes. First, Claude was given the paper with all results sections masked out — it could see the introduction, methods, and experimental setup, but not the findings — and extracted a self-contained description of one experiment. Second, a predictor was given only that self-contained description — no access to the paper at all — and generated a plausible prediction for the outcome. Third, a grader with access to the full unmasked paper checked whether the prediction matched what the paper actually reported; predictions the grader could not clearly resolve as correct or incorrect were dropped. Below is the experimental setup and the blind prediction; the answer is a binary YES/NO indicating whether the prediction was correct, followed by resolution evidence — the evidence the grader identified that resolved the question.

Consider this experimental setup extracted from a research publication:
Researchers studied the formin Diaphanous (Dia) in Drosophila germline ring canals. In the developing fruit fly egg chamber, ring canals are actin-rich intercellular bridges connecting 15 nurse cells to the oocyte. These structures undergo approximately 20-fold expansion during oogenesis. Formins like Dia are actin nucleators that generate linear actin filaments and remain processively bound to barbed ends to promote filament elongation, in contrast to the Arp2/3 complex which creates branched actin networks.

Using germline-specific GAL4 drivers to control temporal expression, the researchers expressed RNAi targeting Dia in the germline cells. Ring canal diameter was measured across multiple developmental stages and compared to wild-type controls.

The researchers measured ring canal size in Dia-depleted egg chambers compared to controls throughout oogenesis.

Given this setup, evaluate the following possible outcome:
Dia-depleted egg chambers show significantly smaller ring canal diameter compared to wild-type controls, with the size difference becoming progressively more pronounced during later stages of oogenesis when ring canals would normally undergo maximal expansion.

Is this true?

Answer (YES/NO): NO